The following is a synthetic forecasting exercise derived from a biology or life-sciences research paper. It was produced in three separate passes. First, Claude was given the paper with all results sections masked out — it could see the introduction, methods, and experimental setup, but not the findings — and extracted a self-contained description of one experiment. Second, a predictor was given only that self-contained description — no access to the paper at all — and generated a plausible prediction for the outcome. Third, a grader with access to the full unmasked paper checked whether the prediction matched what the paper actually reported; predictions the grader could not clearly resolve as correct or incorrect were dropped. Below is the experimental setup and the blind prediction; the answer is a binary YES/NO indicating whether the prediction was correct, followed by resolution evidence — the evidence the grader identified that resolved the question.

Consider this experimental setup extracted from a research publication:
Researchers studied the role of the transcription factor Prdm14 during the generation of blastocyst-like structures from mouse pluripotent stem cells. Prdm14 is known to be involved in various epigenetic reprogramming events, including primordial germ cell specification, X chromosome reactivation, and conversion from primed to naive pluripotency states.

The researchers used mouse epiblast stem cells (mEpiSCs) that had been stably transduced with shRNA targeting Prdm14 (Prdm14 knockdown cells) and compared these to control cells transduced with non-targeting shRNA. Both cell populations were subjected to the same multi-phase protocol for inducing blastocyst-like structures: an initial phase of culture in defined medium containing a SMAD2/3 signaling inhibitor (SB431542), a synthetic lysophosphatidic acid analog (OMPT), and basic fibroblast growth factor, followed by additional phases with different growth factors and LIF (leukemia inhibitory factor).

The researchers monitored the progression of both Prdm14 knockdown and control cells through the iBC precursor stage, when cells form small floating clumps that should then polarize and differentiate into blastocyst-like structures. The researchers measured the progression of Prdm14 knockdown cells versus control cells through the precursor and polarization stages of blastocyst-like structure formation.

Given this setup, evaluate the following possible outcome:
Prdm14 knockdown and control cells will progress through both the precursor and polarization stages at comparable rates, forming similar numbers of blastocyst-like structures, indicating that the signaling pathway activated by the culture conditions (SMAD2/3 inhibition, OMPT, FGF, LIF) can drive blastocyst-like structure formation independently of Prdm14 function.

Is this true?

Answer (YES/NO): NO